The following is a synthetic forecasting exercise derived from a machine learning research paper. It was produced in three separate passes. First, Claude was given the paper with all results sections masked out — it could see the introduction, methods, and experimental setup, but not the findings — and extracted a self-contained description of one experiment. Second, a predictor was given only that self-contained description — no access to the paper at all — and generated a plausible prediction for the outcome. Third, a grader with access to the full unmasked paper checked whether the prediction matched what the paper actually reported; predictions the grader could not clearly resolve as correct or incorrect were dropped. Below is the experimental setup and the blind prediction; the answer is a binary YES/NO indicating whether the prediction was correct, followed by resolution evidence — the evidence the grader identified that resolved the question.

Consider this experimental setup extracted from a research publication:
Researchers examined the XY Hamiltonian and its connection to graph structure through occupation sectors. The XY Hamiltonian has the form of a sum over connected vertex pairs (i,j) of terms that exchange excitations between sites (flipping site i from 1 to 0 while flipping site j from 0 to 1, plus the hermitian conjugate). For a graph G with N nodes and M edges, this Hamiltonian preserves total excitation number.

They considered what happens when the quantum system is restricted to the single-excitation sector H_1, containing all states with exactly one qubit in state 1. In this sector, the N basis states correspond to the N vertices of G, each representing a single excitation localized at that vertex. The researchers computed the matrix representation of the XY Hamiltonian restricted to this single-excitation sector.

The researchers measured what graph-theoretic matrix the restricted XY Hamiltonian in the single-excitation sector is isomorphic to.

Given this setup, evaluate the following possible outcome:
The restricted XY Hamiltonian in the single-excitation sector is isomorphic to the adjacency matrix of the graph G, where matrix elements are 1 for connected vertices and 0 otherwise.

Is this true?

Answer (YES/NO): YES